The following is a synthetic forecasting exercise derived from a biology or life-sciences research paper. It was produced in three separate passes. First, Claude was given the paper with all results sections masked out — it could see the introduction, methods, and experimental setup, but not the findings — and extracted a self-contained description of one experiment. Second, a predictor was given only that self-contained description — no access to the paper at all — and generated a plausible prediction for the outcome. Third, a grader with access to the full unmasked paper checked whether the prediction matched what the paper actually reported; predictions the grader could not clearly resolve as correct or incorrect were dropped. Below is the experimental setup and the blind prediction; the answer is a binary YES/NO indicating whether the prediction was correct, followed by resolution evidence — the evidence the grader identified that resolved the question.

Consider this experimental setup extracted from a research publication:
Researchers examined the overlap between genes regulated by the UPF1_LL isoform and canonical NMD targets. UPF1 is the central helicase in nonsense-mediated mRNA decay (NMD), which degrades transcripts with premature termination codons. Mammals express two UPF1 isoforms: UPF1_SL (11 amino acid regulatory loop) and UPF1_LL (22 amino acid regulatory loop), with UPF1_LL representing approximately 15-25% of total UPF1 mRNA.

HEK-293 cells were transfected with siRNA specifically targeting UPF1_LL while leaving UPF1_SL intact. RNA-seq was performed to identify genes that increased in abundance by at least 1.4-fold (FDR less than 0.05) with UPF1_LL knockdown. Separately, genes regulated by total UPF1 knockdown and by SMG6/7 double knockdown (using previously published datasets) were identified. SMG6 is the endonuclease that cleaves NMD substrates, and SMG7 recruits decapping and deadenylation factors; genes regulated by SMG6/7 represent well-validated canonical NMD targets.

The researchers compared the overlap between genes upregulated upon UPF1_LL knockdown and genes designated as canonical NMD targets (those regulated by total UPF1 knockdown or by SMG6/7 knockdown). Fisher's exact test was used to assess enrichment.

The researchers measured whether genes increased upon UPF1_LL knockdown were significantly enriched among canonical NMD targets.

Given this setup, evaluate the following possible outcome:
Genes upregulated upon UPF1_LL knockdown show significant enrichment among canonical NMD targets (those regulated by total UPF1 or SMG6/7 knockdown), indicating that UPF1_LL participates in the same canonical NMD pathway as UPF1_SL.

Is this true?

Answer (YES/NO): YES